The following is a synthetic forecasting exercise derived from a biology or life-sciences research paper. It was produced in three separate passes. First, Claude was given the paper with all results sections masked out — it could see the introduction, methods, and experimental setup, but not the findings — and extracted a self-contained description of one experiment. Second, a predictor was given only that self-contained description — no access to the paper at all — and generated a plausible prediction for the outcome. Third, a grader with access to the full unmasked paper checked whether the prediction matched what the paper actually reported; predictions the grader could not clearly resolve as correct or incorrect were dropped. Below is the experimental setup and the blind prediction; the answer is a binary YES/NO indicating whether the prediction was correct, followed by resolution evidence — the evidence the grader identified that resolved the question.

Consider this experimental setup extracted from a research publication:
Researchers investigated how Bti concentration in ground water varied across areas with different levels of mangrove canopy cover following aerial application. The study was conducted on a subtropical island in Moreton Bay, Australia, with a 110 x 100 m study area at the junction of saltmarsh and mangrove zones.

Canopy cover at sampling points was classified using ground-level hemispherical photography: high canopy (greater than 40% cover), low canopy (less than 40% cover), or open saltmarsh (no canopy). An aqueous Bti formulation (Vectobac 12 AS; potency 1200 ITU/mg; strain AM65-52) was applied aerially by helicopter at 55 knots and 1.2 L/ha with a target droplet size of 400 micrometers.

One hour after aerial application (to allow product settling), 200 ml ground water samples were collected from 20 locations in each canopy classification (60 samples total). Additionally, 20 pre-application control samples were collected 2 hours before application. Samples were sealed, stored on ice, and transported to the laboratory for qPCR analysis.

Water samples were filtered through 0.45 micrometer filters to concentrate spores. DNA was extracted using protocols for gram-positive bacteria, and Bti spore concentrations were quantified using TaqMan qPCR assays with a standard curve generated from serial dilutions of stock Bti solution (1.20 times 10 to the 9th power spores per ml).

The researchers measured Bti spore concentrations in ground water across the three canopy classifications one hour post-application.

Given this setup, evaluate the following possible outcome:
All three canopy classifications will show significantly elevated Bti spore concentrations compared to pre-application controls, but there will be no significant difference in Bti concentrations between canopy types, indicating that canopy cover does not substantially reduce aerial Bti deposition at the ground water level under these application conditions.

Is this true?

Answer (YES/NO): NO